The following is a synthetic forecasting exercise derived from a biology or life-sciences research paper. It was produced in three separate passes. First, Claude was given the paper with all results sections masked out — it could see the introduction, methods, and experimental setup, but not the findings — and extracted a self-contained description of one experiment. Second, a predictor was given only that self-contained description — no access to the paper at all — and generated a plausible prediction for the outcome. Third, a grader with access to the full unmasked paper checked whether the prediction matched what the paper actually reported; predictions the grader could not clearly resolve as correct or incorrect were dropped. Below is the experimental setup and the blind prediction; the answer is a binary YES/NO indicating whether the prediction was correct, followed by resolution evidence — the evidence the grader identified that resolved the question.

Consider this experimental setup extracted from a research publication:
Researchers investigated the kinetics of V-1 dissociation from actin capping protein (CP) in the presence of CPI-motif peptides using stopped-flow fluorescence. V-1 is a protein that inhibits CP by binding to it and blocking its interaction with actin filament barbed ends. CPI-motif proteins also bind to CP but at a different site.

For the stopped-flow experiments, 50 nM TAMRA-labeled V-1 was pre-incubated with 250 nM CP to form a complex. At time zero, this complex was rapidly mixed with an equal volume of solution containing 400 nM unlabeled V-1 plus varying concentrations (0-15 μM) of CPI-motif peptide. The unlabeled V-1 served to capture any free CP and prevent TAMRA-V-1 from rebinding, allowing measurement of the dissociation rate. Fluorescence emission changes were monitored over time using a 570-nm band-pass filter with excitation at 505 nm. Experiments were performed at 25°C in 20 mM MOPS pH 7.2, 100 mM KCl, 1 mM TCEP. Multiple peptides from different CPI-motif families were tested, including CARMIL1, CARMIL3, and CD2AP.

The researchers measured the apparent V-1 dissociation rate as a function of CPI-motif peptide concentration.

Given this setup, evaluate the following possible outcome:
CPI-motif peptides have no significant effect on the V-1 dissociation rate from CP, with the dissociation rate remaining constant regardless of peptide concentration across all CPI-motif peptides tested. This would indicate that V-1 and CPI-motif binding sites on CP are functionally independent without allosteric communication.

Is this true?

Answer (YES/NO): NO